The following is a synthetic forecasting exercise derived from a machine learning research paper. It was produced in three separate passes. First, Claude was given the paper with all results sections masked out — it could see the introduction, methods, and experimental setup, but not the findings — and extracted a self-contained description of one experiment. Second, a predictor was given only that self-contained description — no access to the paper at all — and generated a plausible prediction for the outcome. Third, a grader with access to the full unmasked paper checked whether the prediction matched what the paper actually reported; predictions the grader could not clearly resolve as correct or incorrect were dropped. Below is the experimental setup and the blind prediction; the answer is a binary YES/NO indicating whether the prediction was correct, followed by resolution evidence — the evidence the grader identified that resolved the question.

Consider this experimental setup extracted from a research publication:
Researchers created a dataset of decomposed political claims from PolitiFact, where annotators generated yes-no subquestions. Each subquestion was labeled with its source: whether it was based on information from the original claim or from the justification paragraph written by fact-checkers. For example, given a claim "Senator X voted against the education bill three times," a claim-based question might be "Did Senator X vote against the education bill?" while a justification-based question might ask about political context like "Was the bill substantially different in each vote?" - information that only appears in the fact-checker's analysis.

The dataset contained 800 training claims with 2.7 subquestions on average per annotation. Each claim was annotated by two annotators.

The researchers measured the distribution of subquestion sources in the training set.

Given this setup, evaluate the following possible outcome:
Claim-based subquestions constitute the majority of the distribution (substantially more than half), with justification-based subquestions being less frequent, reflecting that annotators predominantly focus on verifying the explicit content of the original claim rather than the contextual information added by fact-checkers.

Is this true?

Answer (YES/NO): NO